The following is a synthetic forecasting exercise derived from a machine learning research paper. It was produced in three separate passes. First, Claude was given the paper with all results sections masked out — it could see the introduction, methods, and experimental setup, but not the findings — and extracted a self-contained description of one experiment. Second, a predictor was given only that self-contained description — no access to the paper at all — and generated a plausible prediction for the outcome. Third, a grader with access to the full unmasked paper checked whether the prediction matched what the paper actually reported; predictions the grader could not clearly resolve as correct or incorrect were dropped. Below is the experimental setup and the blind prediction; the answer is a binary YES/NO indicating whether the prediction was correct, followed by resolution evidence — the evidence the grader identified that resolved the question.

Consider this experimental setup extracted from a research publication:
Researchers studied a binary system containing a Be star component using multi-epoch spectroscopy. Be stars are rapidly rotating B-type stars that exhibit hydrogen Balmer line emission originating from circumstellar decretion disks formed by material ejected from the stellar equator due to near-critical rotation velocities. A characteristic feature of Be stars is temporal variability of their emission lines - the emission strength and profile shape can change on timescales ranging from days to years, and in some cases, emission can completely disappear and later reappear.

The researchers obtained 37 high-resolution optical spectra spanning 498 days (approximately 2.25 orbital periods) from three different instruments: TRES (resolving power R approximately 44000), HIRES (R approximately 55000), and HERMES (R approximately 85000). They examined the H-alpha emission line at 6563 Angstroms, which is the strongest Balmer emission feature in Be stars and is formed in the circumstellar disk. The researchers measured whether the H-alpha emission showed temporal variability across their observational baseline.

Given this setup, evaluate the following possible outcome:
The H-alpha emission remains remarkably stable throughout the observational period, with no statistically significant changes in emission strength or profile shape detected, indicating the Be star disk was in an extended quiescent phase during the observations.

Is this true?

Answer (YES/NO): NO